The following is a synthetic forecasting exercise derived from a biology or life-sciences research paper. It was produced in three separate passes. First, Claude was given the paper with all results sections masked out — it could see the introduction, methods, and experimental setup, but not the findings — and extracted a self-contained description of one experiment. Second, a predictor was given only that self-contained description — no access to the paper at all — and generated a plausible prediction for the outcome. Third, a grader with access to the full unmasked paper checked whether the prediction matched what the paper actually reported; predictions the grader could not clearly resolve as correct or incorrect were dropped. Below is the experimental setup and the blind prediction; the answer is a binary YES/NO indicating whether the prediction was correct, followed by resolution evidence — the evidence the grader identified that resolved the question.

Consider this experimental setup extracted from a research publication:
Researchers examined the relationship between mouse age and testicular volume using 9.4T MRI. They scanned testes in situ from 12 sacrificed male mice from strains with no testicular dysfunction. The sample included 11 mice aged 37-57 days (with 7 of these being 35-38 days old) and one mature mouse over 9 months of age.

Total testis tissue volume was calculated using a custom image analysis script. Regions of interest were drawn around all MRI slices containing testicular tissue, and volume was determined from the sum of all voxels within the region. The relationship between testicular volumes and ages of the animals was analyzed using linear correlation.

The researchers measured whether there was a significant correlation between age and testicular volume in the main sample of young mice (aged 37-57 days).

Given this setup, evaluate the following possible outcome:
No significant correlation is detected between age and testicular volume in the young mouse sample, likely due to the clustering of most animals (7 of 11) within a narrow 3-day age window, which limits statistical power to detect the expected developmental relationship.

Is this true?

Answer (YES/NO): YES